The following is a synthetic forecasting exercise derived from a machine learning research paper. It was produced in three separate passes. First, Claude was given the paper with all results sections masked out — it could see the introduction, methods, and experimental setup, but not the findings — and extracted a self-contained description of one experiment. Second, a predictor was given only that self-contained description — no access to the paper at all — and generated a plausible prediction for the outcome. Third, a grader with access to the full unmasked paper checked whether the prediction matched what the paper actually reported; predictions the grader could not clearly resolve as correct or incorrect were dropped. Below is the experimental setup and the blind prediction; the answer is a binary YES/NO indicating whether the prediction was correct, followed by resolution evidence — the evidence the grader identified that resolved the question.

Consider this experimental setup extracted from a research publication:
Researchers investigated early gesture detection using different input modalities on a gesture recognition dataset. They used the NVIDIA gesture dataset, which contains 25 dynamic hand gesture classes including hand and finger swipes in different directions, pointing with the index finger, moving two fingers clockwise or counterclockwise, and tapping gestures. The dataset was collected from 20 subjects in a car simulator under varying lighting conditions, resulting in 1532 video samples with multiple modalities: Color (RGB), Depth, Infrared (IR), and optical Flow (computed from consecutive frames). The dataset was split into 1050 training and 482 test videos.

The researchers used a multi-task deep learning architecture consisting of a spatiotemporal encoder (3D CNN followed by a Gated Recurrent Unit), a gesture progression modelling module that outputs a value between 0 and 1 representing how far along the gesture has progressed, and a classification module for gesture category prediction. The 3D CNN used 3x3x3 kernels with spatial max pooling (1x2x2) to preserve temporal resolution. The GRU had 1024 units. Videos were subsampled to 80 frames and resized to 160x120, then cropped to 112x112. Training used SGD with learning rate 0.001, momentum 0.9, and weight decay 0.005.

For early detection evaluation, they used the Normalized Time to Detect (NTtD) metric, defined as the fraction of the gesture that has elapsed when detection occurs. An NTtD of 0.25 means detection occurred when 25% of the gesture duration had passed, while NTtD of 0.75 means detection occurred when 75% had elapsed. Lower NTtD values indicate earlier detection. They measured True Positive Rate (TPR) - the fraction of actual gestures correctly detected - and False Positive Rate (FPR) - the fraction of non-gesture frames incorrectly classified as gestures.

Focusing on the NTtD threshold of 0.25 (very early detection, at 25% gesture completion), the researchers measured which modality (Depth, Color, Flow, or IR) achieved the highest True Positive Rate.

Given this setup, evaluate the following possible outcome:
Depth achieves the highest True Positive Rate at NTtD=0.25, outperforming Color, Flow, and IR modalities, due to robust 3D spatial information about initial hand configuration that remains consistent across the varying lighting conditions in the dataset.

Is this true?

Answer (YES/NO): NO